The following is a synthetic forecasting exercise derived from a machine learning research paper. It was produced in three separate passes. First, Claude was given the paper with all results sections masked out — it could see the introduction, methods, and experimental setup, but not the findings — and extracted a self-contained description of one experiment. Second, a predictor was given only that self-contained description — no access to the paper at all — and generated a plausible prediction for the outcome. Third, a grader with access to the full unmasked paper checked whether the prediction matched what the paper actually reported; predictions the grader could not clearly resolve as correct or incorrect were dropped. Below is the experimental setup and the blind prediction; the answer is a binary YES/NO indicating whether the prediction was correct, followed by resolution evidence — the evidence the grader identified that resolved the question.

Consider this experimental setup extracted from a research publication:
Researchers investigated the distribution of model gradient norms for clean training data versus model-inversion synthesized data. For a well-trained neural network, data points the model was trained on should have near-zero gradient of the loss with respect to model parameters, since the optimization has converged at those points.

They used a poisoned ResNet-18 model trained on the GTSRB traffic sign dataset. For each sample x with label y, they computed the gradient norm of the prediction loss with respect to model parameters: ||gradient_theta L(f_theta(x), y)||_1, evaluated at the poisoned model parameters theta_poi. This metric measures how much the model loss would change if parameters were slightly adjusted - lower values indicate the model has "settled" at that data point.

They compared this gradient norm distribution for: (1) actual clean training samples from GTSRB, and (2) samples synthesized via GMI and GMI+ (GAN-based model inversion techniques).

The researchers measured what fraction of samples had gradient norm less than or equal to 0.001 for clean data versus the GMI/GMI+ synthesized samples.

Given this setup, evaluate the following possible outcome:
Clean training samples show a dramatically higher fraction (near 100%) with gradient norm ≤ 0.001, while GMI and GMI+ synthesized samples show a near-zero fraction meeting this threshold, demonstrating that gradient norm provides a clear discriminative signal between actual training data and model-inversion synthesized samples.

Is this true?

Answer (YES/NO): NO